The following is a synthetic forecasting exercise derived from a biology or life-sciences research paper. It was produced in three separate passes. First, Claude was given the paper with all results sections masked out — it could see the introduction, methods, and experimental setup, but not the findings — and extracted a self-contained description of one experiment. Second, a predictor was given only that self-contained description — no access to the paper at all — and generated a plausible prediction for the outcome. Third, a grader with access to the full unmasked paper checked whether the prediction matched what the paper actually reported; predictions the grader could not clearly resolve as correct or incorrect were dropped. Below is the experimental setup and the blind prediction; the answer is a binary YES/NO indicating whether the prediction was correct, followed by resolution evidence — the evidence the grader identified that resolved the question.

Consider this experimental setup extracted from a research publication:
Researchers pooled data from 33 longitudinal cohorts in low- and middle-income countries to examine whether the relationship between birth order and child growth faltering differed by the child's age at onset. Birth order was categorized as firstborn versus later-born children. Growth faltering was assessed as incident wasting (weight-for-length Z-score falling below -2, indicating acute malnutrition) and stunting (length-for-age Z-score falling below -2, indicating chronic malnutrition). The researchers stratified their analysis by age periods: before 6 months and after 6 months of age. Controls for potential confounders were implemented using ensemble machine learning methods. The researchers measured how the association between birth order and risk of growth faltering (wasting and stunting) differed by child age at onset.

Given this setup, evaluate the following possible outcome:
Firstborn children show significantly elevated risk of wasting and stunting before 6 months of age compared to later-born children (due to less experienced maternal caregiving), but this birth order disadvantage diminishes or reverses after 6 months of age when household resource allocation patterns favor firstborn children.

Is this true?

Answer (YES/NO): YES